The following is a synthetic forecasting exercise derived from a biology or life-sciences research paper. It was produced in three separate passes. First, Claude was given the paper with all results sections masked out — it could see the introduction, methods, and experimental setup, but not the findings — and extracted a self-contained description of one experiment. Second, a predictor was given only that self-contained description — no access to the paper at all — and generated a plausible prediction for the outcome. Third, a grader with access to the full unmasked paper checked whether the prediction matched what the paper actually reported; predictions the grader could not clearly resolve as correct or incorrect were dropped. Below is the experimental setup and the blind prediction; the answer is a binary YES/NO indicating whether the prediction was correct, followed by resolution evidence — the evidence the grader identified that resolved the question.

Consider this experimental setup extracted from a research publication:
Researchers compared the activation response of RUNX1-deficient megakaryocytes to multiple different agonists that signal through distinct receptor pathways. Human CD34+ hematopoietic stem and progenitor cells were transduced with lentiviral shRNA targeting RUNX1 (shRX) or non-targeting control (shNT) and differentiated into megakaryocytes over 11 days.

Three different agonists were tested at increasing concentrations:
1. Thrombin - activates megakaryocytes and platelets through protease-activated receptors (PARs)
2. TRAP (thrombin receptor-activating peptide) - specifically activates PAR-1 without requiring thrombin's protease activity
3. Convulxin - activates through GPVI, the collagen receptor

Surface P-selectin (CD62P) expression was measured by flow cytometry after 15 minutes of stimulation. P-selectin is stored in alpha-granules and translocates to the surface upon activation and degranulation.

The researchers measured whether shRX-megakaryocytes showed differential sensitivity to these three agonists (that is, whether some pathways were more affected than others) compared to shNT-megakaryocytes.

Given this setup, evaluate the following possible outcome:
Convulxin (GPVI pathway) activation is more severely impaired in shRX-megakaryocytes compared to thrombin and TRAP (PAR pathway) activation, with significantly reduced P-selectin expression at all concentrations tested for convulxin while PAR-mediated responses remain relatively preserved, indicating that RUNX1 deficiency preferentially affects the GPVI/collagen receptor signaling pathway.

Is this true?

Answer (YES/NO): NO